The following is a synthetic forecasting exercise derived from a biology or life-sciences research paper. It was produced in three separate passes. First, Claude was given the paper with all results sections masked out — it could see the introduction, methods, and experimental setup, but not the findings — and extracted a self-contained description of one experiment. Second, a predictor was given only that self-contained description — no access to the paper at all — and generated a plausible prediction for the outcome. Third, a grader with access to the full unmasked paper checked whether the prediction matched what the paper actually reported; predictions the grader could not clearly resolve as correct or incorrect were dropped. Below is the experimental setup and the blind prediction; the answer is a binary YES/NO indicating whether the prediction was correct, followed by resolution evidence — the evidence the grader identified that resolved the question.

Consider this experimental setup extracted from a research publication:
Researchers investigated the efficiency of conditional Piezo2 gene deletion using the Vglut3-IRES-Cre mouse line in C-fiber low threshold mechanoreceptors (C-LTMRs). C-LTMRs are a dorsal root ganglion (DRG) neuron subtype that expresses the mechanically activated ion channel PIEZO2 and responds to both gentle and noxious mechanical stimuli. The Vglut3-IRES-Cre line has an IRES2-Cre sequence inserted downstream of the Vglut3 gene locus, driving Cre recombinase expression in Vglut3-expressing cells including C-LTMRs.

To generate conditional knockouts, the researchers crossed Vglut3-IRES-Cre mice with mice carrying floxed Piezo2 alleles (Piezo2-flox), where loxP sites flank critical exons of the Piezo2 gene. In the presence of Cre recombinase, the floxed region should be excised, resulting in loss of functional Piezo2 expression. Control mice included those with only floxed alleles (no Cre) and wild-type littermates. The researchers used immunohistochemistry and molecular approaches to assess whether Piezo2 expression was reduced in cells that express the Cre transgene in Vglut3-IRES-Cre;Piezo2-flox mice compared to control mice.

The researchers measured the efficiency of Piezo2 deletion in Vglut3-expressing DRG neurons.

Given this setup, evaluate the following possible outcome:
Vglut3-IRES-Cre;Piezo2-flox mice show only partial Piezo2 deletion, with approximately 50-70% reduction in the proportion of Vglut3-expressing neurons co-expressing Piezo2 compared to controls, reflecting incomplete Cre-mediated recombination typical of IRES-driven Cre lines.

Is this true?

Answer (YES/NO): NO